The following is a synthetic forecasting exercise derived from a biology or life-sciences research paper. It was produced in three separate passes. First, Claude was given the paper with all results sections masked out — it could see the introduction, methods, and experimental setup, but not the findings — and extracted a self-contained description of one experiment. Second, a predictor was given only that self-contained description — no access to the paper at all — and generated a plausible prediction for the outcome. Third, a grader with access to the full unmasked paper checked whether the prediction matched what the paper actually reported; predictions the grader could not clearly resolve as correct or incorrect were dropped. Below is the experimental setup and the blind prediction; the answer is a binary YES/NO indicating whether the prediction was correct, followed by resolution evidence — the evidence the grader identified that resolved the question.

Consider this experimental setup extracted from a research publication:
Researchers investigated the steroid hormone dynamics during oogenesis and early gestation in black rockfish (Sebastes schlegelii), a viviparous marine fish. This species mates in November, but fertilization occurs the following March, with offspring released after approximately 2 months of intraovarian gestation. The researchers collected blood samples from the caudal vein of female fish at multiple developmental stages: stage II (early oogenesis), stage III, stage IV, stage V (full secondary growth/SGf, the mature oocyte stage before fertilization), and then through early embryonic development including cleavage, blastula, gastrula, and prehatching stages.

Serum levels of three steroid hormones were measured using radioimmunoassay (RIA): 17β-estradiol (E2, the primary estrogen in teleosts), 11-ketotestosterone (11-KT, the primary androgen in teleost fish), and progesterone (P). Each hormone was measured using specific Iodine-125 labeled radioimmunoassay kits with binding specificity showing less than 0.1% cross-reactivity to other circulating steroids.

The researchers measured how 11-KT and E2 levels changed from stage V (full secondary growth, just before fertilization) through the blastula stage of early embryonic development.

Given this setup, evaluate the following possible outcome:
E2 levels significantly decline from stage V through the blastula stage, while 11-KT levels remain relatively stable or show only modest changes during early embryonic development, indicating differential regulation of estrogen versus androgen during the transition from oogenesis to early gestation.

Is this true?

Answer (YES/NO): NO